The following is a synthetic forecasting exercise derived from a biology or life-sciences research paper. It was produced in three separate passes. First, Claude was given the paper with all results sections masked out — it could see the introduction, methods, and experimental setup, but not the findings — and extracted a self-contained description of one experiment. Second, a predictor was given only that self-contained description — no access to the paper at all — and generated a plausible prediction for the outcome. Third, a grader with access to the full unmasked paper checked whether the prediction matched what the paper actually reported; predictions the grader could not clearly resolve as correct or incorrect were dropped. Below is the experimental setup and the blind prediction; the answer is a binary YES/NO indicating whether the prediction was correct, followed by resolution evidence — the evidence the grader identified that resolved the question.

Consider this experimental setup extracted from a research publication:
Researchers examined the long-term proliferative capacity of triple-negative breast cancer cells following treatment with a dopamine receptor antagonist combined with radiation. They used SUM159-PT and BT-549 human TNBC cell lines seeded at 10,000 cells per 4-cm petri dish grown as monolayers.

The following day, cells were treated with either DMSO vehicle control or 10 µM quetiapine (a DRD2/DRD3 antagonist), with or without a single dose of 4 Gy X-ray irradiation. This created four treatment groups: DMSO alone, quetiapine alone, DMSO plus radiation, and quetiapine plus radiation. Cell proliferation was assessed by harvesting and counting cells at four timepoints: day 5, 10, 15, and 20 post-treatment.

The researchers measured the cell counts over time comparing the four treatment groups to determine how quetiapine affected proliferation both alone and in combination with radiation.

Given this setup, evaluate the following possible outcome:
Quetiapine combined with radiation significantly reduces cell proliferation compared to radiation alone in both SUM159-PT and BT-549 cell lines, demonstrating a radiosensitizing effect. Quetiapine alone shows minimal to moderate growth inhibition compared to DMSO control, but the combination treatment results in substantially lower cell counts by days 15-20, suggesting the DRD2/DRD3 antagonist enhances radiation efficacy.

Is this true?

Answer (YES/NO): NO